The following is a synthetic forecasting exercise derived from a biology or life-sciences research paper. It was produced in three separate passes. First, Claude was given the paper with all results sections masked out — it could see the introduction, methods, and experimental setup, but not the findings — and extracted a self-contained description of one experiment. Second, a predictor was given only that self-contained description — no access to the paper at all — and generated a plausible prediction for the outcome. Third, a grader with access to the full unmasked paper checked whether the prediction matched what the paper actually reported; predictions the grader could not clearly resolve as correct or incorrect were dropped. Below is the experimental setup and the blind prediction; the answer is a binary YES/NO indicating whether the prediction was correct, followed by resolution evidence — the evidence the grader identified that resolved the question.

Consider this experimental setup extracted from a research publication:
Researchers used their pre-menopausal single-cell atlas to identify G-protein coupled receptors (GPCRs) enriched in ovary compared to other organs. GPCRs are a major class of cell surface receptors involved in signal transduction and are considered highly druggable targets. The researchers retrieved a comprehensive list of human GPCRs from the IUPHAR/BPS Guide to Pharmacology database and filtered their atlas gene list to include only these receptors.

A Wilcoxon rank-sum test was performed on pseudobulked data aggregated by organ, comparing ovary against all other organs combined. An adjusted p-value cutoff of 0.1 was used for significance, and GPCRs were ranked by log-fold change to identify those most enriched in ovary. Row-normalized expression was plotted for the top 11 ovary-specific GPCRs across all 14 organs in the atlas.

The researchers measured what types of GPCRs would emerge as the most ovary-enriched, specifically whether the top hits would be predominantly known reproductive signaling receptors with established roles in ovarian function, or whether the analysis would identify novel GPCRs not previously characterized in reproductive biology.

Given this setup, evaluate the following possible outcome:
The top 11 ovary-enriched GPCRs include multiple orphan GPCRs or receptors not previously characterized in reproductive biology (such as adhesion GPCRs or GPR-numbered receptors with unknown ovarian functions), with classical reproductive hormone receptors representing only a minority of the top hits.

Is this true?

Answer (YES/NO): YES